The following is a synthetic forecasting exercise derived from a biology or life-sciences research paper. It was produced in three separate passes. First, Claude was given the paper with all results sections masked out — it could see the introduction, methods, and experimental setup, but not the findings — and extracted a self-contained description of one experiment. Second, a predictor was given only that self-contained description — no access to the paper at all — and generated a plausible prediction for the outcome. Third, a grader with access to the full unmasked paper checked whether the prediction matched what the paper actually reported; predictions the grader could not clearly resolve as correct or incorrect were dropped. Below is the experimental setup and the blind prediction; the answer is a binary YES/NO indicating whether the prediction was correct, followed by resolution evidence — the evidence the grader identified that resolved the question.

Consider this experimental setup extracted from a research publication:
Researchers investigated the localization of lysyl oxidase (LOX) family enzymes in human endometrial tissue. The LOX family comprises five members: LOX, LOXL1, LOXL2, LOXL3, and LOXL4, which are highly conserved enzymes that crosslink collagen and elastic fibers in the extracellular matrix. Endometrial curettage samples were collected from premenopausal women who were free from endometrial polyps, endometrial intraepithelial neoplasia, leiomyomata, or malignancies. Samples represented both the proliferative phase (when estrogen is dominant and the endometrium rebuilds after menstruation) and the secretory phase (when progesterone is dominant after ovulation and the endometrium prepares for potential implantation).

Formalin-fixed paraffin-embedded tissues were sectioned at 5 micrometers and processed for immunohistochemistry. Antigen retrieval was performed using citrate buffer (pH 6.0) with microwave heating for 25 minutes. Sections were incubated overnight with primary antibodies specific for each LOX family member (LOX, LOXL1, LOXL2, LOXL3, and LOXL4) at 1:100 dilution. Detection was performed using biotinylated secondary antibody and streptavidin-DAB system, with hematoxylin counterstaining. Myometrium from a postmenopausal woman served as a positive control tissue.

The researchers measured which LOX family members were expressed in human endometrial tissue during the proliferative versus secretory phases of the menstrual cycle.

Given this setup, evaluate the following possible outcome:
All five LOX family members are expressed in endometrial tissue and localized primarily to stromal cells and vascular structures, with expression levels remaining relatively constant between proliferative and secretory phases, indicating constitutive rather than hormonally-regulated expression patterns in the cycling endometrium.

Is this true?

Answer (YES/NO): NO